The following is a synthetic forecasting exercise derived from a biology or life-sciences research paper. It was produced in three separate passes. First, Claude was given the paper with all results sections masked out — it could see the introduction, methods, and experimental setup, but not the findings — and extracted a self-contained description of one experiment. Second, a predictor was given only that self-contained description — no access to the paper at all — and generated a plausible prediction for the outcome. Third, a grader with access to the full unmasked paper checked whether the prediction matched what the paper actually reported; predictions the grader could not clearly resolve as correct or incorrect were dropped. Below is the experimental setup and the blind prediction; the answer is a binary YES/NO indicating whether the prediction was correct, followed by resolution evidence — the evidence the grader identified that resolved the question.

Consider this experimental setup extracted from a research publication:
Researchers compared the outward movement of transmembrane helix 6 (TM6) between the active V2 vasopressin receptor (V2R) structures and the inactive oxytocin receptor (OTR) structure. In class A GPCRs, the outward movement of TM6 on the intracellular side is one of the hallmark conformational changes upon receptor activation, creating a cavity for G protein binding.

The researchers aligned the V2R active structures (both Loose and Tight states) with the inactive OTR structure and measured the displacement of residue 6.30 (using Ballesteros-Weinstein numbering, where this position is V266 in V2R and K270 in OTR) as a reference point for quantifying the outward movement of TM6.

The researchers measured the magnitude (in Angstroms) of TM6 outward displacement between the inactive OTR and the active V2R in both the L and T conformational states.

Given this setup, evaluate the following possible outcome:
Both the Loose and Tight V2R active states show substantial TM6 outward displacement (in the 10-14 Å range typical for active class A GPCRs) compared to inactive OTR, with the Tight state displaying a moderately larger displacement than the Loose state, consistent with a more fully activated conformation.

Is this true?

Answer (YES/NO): YES